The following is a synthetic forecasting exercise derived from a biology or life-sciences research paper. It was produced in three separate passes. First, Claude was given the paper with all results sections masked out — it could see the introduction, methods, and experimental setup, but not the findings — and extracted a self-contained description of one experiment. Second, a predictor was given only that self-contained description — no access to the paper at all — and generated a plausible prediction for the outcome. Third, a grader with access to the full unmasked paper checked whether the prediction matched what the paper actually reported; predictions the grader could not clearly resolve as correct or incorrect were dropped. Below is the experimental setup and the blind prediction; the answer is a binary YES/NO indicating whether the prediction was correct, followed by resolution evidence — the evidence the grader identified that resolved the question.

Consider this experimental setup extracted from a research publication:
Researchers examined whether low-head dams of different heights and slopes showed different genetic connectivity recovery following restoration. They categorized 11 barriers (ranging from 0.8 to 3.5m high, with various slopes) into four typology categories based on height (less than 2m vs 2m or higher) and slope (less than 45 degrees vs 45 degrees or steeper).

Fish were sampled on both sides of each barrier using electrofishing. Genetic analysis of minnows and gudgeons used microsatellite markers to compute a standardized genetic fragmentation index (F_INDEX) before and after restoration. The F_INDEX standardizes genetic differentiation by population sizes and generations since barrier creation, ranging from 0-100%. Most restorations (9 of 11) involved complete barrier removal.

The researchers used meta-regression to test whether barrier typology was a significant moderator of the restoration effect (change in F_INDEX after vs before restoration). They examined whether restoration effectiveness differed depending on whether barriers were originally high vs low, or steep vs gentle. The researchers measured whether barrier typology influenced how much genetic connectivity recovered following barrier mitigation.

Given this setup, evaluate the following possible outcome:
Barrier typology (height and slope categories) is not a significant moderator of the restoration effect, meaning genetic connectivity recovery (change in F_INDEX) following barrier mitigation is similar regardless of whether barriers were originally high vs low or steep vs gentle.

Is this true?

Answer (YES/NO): YES